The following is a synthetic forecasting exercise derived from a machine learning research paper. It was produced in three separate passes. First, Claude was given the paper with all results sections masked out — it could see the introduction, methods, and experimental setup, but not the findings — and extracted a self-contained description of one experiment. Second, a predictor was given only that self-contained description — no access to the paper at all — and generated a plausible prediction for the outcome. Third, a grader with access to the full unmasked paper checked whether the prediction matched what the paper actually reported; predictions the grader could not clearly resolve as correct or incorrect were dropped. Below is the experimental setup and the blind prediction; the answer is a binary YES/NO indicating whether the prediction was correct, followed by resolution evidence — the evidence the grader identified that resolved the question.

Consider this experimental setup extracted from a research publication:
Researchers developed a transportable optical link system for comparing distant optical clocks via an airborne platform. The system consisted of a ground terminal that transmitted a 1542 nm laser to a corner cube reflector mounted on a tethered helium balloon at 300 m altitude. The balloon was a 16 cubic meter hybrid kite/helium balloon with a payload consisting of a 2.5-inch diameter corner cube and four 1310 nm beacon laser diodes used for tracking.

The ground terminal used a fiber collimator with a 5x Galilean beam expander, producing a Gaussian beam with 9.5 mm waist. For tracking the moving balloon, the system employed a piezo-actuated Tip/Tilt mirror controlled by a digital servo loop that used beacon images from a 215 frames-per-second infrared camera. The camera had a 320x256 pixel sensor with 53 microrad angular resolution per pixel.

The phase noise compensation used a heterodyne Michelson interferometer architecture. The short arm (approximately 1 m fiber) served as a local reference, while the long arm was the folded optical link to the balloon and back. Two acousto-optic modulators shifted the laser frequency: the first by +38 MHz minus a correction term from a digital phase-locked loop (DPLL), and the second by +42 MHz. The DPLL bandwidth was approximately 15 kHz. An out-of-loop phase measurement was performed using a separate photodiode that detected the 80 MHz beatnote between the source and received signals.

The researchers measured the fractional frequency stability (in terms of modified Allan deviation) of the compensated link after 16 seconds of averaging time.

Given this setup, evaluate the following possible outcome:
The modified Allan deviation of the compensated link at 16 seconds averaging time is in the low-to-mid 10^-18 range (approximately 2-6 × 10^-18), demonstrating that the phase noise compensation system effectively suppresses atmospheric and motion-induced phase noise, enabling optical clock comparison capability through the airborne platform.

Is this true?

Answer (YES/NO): NO